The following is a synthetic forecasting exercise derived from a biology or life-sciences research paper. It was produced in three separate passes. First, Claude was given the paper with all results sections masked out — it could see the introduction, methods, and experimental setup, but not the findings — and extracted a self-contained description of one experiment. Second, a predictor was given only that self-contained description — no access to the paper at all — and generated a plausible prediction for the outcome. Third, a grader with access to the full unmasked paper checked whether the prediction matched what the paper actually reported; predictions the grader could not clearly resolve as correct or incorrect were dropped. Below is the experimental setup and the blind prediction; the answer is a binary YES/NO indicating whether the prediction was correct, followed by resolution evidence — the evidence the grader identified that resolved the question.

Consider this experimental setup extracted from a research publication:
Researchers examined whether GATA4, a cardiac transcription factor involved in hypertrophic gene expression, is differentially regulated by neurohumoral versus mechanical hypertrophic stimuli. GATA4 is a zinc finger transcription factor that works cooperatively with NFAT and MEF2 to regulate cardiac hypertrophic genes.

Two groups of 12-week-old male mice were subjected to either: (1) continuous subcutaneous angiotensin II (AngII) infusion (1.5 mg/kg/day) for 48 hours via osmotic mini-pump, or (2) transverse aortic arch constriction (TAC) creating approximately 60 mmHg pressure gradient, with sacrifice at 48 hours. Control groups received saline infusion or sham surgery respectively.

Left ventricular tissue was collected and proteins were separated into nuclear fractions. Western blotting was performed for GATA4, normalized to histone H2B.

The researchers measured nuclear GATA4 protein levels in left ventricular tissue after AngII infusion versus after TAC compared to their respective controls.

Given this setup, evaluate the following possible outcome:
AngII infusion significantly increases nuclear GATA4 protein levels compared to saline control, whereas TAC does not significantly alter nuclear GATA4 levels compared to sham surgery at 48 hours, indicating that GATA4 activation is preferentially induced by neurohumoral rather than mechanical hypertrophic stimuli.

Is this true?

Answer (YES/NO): YES